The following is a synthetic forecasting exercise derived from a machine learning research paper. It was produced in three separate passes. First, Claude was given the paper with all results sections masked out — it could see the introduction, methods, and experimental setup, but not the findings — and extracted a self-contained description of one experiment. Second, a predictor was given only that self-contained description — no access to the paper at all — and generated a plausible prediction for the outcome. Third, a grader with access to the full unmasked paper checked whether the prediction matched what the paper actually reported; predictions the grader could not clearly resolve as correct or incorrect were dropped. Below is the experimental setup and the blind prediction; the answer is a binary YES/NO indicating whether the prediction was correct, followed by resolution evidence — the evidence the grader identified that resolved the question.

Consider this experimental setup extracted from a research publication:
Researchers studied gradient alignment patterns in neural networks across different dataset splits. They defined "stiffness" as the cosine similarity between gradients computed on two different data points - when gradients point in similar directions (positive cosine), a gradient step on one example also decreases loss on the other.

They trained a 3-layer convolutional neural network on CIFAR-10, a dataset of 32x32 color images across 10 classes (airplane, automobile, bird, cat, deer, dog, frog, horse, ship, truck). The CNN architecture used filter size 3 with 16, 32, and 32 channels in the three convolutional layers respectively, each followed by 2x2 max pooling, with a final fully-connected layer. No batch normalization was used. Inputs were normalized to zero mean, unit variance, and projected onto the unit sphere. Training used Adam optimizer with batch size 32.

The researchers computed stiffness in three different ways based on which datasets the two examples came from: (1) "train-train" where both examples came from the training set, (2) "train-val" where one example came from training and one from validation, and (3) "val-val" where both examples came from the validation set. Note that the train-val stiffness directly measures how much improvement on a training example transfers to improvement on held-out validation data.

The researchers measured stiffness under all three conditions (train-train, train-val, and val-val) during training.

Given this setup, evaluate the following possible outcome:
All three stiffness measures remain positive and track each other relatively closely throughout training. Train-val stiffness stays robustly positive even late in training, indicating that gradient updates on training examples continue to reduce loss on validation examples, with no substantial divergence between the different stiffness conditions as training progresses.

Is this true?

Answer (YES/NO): NO